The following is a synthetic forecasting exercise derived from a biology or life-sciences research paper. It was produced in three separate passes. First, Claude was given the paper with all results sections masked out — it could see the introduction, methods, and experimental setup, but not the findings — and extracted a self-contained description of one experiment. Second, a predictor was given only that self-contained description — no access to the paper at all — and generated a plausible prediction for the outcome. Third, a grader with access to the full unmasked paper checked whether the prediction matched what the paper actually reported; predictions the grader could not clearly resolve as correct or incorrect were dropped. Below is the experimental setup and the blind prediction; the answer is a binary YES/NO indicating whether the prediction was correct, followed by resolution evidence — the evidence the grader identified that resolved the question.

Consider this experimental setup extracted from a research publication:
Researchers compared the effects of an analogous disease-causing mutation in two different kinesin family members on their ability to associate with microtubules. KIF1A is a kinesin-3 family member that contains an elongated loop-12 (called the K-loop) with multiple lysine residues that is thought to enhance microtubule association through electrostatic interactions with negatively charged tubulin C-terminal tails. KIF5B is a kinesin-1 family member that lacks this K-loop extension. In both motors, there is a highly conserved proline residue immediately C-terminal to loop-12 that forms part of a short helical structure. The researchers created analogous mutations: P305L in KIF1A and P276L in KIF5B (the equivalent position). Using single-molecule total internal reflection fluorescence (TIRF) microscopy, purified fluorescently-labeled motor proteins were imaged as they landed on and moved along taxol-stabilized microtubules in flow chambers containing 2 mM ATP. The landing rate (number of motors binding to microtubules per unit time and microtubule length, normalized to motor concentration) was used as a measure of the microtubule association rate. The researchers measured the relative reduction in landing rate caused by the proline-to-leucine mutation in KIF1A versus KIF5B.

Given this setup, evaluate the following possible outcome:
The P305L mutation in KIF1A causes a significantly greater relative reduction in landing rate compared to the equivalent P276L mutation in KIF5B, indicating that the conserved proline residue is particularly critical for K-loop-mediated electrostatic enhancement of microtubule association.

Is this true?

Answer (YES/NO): NO